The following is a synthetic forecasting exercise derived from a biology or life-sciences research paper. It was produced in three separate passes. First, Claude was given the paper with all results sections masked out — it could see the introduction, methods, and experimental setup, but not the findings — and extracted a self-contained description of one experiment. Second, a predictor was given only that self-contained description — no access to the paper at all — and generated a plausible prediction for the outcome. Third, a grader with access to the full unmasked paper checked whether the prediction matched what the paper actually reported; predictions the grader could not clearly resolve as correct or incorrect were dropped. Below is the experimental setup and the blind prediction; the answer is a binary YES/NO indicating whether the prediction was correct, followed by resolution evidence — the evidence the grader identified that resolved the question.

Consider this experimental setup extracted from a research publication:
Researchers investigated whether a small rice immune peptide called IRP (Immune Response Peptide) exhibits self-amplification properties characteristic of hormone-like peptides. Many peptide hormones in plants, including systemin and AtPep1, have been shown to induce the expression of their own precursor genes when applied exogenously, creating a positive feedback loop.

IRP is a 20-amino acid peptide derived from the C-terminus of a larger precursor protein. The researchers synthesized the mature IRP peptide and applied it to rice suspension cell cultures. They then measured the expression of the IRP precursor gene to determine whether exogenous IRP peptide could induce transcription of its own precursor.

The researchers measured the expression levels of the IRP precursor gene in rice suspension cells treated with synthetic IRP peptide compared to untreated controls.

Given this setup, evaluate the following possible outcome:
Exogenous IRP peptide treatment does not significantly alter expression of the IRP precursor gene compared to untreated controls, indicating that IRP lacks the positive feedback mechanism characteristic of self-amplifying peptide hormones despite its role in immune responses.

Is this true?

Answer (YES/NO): NO